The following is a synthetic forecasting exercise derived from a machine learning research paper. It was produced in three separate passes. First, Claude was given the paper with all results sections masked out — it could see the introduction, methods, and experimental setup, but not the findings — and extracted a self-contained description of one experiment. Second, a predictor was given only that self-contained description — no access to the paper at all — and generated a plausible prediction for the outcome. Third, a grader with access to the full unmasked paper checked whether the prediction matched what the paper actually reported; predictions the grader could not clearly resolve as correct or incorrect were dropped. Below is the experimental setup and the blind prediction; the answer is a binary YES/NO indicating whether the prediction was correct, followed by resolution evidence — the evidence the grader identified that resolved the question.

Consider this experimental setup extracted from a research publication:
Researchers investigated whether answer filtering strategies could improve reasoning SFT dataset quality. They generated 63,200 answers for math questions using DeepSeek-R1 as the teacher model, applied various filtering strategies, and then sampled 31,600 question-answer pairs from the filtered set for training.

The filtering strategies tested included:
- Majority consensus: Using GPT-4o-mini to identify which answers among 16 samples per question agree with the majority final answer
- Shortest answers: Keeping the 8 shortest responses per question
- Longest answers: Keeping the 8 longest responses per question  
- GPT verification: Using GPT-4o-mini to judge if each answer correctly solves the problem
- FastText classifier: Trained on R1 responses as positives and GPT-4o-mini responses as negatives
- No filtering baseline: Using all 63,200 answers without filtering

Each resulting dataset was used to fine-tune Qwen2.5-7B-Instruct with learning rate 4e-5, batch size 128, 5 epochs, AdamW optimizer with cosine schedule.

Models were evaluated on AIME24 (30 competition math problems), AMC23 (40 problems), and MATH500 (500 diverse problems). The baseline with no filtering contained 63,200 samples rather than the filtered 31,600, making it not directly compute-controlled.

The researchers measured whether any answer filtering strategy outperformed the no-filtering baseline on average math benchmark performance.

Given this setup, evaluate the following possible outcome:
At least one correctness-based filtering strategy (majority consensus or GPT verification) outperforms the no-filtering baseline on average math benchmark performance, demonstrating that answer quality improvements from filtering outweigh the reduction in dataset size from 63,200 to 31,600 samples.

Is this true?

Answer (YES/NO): NO